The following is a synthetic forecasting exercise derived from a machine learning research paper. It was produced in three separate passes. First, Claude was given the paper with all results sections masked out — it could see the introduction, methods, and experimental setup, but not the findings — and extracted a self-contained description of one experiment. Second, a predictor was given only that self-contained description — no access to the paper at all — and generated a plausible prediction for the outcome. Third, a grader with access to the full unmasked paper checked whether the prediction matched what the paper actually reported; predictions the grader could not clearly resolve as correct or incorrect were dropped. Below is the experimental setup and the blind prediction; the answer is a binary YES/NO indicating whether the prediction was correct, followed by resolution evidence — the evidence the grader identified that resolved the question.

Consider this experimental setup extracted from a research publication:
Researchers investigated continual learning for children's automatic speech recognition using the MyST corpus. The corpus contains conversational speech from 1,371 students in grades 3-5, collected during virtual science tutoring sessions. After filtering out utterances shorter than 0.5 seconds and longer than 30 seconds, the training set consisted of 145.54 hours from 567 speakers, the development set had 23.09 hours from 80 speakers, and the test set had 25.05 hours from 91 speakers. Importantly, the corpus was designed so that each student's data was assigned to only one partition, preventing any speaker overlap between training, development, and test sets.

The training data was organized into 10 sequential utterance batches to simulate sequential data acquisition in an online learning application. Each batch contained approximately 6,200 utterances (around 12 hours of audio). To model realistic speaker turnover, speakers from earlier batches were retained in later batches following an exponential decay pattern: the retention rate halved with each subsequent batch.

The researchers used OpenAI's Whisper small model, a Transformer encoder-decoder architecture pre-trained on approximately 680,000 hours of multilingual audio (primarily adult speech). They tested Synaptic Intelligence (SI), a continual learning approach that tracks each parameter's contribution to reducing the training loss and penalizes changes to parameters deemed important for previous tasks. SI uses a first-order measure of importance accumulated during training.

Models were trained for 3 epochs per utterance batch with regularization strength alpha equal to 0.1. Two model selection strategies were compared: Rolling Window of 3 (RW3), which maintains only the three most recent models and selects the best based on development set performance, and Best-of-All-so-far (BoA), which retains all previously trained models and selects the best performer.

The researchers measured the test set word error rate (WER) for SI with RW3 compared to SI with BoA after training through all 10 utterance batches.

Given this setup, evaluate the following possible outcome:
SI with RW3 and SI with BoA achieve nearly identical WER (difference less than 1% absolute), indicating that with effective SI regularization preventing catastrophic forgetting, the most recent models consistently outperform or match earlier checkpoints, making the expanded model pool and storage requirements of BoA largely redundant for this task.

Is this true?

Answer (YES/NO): NO